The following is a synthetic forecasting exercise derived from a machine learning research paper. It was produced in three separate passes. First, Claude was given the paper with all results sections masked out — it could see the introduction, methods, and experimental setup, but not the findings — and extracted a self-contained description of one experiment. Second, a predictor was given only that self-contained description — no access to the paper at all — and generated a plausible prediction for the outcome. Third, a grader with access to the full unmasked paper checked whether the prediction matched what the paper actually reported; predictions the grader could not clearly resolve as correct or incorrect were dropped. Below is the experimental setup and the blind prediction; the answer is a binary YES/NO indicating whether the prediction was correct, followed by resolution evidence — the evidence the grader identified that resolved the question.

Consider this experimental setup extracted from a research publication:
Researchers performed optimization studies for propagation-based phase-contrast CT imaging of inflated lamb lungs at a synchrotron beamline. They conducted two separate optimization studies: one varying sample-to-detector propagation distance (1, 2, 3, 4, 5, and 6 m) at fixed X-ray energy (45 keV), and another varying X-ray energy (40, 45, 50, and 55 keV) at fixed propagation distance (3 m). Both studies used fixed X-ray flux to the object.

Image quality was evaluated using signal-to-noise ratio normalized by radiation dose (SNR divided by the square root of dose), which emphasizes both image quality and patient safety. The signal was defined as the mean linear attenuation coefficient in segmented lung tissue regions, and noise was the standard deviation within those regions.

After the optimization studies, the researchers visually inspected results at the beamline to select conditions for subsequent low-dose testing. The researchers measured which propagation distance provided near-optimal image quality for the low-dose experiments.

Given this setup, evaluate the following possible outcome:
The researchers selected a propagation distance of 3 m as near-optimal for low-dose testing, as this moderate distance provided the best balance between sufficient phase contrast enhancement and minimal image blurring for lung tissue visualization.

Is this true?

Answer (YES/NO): NO